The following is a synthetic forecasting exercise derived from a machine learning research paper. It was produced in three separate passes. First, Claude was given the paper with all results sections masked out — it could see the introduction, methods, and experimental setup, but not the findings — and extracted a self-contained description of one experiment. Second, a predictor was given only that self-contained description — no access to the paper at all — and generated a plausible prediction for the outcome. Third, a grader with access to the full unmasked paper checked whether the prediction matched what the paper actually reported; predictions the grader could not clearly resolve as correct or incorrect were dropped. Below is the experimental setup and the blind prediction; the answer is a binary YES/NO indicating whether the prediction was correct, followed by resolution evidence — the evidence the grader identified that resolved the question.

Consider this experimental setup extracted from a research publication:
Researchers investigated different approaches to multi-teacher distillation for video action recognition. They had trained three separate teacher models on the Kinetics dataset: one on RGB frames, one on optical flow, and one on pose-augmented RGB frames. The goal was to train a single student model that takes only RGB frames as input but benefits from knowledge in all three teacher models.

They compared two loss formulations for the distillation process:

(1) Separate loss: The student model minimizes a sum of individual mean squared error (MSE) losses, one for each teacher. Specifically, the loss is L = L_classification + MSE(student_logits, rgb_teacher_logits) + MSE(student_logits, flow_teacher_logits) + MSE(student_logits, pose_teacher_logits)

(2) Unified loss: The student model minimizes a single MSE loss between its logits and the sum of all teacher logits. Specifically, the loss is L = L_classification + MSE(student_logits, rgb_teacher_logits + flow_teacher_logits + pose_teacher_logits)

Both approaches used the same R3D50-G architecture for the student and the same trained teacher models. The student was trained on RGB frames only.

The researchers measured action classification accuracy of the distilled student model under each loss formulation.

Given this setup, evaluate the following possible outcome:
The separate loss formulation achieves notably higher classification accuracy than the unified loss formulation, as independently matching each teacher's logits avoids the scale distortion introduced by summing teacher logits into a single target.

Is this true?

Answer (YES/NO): YES